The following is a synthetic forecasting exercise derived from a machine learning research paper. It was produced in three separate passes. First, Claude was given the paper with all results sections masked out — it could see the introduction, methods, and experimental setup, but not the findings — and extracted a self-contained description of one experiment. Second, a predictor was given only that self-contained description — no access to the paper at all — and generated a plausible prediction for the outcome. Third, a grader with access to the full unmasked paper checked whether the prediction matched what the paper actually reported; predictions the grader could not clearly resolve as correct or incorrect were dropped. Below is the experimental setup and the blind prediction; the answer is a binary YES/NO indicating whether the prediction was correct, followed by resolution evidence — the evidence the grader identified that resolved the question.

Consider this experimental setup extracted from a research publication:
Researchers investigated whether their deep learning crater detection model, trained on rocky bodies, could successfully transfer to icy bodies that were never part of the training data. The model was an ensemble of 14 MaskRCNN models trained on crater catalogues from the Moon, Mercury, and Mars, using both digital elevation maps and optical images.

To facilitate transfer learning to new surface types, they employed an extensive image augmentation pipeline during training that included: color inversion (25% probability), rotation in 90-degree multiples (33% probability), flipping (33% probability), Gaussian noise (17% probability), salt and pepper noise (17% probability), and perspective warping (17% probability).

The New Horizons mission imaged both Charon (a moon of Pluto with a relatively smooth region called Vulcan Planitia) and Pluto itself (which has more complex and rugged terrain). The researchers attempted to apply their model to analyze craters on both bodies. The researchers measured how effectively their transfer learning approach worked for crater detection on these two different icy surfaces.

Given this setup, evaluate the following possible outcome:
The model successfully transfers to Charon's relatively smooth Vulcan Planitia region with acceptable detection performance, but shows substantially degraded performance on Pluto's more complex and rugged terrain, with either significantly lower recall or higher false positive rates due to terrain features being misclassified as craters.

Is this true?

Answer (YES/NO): YES